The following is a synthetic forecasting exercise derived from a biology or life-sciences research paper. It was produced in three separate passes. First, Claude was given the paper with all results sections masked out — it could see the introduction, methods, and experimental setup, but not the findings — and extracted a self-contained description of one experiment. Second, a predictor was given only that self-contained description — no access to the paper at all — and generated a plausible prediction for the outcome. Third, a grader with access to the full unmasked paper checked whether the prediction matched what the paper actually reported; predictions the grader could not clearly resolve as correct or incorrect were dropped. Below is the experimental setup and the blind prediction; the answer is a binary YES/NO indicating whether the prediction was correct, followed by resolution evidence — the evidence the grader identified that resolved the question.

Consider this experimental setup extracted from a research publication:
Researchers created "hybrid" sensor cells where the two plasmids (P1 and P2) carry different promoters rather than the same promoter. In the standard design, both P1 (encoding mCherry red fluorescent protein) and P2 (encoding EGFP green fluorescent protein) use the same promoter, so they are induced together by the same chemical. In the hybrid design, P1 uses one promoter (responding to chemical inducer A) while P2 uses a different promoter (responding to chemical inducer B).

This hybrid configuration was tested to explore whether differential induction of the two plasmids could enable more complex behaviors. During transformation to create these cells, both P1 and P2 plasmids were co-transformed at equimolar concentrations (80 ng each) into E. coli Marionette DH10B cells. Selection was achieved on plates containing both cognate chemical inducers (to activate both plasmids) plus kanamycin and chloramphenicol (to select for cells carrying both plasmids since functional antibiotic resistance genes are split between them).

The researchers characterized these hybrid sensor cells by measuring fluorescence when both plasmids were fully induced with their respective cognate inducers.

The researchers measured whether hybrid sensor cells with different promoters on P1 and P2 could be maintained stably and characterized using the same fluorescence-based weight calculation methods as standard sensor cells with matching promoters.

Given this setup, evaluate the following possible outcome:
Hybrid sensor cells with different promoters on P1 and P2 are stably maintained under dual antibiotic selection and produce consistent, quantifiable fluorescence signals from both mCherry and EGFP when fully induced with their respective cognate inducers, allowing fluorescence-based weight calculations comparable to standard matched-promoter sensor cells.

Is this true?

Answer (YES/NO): YES